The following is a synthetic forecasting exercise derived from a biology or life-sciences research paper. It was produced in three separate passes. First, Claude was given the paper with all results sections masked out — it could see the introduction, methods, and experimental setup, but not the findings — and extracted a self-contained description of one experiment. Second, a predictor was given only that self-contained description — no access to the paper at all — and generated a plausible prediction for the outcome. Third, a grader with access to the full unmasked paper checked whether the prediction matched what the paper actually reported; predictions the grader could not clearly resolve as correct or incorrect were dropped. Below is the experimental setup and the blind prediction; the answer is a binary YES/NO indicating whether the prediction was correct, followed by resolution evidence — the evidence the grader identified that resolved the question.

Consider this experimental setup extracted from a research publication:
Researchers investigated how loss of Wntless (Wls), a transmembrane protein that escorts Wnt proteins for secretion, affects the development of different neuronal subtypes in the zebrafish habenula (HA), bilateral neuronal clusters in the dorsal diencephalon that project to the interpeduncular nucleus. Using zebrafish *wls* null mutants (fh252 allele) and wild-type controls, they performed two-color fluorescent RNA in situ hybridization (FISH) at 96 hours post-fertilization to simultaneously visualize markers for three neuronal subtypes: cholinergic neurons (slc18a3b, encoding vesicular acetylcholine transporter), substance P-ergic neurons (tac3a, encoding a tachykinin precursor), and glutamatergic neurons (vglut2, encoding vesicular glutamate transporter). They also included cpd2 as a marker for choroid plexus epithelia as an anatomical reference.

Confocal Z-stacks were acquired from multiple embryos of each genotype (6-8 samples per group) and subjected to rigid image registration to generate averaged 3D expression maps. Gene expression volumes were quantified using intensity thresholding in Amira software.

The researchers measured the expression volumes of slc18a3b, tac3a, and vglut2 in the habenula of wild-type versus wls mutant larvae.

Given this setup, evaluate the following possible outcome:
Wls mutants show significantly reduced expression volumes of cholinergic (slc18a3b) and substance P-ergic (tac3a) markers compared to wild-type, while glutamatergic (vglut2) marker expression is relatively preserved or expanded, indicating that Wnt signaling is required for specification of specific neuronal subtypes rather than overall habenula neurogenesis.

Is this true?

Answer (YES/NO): NO